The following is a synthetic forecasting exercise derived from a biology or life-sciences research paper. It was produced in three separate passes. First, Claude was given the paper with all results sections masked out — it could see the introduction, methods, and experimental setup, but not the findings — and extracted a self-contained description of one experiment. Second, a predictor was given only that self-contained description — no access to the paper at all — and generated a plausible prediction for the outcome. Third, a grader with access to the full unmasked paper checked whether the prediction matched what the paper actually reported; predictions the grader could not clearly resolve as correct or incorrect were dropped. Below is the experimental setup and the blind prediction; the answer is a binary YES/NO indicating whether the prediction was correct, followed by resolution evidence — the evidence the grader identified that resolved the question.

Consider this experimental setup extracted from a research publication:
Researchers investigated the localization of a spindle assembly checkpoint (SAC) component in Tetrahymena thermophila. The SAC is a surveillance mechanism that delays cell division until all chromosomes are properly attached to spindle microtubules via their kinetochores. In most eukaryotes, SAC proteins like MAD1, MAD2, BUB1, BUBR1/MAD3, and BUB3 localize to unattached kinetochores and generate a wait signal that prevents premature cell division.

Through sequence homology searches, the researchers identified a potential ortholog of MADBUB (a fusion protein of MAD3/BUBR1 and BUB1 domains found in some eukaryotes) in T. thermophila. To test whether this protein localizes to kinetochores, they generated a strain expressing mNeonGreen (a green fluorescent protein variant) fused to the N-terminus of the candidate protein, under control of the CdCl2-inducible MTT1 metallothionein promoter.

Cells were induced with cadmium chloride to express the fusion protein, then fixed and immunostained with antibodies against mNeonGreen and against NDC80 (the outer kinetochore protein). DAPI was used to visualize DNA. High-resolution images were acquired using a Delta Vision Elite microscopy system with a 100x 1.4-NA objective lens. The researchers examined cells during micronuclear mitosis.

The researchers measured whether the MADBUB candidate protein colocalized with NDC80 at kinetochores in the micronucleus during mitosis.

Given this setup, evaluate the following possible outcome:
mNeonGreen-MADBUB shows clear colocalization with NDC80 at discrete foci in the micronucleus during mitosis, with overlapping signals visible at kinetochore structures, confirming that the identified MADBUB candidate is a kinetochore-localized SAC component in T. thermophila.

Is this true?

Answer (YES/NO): NO